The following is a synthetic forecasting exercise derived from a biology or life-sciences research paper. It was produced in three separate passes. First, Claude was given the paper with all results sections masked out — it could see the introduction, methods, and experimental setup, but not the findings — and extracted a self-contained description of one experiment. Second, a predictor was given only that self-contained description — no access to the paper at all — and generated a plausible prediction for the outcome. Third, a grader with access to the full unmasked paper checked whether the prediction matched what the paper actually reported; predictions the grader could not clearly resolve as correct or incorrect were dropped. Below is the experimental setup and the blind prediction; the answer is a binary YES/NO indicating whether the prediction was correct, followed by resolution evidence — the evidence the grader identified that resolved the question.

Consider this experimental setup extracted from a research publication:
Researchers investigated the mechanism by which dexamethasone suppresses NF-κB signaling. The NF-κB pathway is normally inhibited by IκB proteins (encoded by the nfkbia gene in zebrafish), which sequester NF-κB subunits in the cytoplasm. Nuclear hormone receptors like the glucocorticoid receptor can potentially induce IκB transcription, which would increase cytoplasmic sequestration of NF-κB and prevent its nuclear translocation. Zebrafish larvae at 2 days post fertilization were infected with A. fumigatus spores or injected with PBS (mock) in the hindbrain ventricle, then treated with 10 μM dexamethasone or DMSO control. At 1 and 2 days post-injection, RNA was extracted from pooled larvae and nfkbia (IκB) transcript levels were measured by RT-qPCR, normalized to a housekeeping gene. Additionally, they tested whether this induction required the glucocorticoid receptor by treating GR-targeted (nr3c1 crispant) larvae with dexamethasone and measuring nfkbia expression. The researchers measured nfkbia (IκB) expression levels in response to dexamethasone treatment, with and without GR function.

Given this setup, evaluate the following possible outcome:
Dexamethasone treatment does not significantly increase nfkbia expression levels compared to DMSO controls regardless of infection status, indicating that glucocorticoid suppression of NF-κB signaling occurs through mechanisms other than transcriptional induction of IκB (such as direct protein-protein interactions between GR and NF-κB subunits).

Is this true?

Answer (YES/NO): NO